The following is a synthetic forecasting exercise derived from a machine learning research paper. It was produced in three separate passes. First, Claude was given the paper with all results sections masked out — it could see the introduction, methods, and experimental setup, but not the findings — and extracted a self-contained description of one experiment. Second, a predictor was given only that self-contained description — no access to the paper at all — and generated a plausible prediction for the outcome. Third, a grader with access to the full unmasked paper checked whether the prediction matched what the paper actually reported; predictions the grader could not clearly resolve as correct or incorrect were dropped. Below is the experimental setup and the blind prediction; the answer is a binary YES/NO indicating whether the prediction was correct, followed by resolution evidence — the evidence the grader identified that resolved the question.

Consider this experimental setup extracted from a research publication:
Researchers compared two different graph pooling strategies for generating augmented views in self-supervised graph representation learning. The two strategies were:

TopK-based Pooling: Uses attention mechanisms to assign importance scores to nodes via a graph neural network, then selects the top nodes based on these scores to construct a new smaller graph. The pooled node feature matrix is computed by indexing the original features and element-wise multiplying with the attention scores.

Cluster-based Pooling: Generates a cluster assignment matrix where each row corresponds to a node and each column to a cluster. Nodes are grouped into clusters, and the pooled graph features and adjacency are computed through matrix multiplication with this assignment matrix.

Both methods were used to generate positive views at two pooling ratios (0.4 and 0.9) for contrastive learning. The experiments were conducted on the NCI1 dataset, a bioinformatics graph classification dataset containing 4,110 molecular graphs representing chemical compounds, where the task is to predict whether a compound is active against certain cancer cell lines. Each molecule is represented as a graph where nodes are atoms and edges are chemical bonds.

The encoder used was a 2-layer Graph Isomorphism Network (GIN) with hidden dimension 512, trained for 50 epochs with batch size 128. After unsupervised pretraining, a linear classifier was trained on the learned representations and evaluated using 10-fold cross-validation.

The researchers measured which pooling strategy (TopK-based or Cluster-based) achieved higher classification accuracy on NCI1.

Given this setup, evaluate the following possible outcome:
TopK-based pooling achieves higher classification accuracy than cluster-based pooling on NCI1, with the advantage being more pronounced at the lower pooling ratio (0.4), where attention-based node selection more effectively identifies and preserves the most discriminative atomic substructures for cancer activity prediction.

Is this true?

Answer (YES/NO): NO